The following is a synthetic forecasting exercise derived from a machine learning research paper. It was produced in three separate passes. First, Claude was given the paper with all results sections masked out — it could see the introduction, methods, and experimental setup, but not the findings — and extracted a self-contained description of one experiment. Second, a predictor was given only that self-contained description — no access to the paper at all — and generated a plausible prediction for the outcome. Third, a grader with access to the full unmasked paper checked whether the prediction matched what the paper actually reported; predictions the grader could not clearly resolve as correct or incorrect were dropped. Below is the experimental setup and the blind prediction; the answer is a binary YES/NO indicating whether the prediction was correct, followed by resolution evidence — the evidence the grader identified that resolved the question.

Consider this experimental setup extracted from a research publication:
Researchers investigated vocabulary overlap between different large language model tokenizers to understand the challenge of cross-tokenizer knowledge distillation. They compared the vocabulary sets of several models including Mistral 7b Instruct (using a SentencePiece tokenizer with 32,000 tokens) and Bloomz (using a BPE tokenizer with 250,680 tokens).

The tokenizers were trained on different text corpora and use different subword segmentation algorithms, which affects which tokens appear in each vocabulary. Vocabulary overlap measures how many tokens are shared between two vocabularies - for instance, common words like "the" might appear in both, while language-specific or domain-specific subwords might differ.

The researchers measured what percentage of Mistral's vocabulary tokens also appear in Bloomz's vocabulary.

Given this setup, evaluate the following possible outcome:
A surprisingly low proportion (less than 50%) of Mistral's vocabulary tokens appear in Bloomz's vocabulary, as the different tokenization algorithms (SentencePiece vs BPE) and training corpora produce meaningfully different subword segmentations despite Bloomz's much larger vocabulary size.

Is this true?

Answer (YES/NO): YES